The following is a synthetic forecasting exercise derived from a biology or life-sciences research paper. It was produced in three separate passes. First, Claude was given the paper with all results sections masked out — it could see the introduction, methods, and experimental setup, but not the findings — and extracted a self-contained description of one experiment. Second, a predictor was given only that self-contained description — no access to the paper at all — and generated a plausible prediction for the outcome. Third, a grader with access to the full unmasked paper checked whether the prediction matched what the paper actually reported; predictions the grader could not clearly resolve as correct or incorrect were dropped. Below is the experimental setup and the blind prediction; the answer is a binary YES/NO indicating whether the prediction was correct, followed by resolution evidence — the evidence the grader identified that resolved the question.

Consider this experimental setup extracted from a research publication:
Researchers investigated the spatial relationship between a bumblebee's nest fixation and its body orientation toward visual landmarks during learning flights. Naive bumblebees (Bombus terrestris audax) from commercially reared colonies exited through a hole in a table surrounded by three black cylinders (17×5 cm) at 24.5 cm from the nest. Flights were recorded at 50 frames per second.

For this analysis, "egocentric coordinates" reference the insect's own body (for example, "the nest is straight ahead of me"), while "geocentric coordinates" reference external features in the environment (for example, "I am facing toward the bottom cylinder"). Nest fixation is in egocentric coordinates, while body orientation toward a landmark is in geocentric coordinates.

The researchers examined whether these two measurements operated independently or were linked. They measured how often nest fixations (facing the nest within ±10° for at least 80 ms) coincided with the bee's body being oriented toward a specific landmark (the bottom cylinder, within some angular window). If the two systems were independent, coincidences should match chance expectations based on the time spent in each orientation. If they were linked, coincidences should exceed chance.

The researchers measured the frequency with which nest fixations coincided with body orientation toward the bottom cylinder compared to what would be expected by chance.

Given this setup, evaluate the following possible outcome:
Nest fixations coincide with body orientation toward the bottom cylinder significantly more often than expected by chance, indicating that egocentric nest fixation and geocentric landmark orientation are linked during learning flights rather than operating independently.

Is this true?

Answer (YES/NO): YES